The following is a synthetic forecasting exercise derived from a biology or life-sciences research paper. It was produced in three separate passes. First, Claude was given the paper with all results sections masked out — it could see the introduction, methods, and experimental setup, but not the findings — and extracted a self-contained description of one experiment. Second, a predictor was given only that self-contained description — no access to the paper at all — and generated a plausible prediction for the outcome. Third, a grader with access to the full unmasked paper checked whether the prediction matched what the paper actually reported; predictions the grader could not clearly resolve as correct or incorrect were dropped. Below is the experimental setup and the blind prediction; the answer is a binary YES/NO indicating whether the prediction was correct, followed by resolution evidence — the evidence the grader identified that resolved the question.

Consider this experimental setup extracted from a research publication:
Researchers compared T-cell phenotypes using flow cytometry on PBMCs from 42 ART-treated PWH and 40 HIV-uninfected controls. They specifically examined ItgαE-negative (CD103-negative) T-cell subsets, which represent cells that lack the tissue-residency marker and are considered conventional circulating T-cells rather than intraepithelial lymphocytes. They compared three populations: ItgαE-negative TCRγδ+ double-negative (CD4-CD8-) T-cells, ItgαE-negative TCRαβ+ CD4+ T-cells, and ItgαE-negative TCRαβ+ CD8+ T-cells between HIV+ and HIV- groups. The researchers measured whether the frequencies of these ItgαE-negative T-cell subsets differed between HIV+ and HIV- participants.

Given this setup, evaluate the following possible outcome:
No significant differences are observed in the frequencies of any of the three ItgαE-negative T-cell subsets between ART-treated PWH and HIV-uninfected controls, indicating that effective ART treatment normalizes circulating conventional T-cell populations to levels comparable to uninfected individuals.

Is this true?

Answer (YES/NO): NO